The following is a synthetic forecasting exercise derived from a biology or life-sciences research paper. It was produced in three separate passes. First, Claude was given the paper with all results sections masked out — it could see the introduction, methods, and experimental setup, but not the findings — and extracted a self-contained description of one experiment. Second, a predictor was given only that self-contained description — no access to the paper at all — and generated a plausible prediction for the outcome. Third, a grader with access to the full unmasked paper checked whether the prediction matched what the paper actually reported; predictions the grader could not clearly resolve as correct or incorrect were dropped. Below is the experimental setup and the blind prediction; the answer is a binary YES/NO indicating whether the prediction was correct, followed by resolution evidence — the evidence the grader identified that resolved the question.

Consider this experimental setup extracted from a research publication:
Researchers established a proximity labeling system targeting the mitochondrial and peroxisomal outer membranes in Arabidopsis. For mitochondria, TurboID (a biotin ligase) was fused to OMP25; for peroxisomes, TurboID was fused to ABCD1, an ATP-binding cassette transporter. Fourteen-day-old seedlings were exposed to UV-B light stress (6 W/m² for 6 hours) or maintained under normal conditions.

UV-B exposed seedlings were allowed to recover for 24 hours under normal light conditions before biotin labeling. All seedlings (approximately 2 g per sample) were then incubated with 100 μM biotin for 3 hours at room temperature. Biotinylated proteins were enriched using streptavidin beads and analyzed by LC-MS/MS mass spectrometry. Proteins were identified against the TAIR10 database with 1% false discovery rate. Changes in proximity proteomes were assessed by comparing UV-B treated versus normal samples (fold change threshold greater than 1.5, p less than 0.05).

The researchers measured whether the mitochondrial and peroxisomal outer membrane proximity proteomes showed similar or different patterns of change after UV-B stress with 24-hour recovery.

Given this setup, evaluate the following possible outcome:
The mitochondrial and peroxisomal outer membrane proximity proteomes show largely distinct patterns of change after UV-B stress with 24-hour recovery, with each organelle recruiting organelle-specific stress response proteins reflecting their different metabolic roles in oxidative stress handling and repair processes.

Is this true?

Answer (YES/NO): YES